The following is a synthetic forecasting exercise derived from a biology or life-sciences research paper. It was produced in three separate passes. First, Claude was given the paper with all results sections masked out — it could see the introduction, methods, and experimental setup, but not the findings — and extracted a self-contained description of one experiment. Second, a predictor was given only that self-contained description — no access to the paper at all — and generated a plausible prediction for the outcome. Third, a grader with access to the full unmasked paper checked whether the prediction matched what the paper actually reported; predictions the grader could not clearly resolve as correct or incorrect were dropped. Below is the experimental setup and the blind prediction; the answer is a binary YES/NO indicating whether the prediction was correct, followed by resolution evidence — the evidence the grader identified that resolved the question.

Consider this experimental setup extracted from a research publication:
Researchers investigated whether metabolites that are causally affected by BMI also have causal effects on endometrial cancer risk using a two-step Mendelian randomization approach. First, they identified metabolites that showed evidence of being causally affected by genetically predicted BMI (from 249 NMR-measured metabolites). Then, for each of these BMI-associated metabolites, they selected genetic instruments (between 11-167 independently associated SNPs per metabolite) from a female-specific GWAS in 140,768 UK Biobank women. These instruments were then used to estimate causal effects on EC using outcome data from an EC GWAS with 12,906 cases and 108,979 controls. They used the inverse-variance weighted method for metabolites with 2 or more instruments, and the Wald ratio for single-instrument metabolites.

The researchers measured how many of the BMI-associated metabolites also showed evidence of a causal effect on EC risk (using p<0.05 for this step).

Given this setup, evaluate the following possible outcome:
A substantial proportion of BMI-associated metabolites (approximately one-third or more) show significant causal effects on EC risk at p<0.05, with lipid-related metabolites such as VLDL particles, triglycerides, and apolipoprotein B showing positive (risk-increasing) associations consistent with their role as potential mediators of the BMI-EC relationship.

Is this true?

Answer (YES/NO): NO